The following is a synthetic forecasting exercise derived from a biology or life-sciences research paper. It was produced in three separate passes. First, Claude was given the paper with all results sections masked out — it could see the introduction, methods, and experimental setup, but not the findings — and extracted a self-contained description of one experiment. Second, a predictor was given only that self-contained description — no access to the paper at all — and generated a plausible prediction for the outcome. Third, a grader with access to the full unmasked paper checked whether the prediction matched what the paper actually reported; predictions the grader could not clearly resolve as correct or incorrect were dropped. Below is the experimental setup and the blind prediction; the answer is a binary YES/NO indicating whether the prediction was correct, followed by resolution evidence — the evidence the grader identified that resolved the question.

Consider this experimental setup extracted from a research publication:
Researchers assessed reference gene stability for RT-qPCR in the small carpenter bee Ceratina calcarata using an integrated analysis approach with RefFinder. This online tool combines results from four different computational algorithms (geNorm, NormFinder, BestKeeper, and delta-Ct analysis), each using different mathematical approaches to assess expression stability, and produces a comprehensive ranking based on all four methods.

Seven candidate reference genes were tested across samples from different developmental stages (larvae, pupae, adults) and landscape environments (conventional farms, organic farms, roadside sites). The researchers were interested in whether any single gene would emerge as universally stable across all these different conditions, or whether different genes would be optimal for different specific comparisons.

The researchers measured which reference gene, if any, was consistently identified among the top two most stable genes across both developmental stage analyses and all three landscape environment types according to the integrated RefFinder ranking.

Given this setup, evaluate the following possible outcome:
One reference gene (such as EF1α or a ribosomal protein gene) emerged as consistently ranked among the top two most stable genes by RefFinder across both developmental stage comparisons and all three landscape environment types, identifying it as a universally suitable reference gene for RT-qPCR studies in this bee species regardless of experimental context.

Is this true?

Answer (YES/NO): YES